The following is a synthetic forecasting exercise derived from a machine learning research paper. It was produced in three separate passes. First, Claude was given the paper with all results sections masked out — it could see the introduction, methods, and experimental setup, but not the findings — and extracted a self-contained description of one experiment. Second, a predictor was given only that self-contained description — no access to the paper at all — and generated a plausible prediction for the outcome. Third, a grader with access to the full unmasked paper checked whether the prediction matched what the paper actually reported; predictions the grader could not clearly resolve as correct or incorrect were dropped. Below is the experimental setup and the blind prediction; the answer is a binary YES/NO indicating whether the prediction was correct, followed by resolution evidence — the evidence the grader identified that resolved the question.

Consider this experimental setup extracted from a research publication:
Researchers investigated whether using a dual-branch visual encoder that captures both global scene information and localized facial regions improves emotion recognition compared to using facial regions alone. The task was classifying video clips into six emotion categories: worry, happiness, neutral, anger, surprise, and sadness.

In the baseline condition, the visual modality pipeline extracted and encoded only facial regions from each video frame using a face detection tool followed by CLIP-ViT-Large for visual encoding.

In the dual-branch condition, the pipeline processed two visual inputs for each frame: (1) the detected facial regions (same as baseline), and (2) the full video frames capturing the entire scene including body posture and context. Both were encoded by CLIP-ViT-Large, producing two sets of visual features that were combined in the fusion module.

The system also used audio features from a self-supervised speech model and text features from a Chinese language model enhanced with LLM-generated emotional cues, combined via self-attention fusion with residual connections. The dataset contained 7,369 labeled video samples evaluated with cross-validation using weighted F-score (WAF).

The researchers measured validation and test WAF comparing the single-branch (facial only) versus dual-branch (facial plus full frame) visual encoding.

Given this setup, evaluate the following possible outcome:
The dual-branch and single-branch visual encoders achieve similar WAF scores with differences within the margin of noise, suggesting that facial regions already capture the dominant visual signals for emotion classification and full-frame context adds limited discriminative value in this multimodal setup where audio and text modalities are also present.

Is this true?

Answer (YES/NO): NO